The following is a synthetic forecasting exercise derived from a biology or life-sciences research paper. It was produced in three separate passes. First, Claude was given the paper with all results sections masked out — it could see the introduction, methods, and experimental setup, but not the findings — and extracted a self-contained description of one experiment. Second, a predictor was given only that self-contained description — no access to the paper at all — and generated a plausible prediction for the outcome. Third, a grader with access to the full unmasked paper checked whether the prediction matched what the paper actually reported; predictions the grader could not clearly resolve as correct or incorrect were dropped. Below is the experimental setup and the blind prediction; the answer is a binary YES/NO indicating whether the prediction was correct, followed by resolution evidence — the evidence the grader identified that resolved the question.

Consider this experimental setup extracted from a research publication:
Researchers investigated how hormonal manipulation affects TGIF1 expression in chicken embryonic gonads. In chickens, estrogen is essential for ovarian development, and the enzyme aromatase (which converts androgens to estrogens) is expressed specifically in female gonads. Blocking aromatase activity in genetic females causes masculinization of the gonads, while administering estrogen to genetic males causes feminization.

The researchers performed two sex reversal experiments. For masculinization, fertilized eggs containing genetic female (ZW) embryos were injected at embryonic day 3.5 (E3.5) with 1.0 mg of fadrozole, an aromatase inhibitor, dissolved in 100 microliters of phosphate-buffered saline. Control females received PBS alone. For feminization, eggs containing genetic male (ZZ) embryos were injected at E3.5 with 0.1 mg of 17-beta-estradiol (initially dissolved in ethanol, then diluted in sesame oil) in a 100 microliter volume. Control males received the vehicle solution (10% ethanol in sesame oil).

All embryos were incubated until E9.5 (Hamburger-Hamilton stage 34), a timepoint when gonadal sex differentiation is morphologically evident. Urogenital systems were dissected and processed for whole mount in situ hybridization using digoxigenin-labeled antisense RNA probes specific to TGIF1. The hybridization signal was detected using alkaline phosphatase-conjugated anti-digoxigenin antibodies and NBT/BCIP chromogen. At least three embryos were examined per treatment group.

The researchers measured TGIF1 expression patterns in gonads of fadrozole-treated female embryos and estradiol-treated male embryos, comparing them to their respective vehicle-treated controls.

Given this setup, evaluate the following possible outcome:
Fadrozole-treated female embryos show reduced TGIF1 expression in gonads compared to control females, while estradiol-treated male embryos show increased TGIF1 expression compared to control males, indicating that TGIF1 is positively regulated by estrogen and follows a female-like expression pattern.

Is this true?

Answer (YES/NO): YES